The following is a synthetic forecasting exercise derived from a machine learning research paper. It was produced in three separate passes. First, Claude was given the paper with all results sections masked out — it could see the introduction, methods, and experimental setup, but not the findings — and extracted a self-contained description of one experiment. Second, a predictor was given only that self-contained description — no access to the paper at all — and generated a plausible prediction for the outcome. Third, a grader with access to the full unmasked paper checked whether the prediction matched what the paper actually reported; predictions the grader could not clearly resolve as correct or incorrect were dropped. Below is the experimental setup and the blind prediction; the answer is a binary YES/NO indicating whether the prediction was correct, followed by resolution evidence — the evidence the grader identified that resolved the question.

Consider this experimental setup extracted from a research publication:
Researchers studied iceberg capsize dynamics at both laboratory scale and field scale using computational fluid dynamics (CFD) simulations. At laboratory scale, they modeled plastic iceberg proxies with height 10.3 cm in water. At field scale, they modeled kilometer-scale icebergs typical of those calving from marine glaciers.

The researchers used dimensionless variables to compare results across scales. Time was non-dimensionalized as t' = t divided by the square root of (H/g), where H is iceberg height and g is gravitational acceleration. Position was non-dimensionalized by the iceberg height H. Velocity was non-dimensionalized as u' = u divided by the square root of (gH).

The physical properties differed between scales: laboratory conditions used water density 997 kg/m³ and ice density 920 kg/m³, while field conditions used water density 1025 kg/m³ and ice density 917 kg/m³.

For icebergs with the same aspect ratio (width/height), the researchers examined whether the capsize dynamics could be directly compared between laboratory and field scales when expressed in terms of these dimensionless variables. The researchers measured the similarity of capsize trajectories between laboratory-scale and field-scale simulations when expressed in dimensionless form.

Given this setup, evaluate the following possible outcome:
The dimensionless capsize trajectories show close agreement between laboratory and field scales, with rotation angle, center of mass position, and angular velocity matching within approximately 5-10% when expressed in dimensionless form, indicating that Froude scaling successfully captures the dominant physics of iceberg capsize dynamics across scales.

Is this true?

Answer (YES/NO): NO